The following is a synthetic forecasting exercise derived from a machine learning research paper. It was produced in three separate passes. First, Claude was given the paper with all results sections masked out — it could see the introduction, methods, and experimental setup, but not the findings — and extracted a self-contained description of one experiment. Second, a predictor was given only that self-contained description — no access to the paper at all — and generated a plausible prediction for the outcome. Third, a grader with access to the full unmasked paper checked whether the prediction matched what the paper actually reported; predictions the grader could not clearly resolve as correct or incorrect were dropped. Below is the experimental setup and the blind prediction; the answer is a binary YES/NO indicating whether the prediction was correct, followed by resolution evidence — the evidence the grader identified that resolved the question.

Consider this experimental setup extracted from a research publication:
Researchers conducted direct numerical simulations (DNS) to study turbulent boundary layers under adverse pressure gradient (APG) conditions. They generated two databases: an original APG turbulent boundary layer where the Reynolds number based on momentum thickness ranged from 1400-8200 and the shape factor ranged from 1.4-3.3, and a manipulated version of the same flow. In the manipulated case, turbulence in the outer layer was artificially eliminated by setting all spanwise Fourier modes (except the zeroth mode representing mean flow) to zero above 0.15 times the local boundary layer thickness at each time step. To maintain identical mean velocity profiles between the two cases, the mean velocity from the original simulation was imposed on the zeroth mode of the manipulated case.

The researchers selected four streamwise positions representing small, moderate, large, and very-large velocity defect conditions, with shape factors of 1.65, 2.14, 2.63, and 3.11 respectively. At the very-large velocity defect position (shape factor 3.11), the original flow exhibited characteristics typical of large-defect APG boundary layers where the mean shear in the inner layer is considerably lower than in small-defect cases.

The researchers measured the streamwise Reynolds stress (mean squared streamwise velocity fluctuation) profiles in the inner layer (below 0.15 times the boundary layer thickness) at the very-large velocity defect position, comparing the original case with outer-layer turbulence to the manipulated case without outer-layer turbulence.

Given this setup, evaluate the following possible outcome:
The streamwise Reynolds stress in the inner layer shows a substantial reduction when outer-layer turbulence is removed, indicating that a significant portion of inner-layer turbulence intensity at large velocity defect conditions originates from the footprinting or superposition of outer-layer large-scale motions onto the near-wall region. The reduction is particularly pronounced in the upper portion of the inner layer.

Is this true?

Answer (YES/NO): YES